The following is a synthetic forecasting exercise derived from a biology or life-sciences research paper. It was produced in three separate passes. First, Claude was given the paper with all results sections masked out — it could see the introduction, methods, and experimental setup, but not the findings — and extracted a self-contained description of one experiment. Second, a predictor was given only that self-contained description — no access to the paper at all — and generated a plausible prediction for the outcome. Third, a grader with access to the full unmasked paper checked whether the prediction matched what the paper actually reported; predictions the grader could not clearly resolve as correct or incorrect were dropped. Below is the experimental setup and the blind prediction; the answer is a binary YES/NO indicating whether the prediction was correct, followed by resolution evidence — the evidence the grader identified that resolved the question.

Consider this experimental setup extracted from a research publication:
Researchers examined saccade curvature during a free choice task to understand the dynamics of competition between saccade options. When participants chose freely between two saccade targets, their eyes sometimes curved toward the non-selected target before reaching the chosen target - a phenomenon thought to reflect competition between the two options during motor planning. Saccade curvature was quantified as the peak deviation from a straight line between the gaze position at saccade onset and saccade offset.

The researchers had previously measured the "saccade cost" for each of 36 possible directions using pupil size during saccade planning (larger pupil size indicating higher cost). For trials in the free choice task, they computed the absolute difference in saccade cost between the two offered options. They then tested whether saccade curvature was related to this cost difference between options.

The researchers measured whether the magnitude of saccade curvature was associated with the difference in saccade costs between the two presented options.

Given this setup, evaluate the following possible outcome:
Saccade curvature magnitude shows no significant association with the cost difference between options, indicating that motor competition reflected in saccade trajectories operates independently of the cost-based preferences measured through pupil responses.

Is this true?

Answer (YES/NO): NO